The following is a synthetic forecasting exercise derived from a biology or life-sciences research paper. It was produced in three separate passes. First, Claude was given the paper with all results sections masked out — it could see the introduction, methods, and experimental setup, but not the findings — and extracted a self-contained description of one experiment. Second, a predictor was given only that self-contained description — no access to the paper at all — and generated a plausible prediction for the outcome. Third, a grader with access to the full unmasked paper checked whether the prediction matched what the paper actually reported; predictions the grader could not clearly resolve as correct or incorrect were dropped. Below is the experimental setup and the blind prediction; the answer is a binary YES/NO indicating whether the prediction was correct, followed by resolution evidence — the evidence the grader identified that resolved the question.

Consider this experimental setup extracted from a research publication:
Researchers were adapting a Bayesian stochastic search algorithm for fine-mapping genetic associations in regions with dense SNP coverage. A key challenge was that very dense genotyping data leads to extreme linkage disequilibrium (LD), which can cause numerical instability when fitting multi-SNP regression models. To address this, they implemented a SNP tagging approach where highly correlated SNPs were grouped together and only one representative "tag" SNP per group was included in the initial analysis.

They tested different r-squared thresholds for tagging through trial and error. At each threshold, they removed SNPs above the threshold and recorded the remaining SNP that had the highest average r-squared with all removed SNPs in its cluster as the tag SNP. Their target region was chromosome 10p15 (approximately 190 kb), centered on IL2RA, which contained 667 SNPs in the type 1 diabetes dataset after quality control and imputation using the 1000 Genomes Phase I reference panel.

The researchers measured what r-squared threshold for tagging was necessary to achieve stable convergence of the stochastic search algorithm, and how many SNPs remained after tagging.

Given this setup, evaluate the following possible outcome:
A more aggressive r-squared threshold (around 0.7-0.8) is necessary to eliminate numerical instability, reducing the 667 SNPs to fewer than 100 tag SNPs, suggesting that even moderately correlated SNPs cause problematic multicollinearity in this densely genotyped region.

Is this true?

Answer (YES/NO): NO